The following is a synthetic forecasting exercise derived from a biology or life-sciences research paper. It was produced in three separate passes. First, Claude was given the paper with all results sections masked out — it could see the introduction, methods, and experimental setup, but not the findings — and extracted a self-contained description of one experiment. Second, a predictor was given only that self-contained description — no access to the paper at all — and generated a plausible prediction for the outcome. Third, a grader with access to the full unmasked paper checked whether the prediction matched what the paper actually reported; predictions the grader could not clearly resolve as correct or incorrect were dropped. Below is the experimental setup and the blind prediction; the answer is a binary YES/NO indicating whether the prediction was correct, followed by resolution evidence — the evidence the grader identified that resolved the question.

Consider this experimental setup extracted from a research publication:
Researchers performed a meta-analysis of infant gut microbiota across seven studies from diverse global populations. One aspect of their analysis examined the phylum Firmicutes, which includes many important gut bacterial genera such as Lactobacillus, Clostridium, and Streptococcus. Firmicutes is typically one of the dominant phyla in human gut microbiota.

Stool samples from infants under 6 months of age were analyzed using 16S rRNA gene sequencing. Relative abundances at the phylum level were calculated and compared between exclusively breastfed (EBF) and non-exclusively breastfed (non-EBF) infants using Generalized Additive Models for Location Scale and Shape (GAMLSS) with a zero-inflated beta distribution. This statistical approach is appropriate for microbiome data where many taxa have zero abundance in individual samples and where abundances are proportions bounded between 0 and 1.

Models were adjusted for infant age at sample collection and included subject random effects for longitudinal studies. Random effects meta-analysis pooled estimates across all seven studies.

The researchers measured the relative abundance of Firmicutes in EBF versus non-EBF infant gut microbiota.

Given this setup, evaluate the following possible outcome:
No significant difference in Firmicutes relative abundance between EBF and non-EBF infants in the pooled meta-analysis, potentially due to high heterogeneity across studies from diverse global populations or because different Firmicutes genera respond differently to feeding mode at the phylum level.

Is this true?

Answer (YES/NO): NO